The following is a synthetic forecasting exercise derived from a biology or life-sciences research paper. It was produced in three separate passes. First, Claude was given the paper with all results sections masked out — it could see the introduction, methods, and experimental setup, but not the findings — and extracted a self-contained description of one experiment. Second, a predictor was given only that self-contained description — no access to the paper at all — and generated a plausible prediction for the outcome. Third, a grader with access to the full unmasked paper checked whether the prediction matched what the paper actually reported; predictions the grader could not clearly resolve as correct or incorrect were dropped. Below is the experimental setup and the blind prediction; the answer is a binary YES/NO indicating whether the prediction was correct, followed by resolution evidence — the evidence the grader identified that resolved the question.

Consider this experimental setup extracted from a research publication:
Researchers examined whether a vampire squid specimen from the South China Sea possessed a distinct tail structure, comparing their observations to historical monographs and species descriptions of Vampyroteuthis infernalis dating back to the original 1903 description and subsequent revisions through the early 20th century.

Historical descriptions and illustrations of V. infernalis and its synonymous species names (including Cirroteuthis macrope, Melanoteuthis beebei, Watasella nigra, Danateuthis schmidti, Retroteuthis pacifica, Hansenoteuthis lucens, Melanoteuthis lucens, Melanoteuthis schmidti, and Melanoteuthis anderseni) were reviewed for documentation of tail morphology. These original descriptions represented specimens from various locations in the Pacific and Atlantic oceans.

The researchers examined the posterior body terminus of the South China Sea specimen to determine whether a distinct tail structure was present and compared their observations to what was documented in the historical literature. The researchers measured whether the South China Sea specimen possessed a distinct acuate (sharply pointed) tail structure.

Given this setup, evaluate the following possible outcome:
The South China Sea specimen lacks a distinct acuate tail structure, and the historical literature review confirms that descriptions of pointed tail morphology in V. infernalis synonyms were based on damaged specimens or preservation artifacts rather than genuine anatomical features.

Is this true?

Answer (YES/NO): NO